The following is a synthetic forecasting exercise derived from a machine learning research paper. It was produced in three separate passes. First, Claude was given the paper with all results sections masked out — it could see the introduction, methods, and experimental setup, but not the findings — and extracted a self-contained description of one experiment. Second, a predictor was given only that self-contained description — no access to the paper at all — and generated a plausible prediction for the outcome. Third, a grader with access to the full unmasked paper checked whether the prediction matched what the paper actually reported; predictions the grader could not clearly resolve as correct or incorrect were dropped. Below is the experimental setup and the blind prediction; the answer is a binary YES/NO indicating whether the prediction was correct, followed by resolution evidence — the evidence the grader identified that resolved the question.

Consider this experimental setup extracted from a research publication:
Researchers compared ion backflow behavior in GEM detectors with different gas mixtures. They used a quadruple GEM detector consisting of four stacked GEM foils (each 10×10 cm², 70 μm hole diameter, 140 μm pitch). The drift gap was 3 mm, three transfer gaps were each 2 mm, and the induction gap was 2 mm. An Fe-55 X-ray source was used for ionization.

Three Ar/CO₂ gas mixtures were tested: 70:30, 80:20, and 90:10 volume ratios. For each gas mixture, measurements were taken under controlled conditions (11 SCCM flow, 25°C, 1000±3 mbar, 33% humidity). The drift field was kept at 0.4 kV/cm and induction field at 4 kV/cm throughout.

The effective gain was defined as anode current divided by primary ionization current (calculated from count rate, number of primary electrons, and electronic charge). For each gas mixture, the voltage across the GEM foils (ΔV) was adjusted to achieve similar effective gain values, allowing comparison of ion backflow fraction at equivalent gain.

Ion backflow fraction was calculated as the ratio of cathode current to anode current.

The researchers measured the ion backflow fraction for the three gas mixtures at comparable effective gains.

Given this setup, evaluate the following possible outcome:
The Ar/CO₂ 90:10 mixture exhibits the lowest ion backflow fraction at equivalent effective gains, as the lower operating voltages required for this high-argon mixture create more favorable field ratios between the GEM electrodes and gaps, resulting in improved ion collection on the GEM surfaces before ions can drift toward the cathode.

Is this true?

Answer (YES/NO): NO